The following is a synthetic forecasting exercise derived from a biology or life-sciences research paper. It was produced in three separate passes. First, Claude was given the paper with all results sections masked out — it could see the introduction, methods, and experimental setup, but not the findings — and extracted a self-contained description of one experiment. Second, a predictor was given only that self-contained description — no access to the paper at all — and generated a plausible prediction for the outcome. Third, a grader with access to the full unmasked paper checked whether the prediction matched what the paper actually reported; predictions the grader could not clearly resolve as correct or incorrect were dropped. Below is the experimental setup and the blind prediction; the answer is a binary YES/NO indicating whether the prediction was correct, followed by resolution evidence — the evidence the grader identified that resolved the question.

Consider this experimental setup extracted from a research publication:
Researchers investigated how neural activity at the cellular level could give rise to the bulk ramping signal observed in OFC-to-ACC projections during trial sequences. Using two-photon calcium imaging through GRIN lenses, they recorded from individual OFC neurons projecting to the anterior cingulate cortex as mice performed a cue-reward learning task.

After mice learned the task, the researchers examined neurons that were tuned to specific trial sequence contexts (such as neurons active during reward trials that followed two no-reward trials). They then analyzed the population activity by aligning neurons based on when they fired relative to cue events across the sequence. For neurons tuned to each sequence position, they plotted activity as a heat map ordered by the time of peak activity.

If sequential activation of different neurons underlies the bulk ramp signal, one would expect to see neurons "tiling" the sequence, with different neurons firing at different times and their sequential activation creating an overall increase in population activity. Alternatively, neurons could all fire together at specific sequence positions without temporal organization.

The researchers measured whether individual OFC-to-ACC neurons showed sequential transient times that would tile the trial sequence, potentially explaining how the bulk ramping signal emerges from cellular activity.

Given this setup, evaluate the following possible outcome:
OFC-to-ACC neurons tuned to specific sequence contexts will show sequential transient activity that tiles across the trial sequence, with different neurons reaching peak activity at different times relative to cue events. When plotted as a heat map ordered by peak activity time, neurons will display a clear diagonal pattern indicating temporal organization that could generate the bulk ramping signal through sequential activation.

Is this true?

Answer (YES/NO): YES